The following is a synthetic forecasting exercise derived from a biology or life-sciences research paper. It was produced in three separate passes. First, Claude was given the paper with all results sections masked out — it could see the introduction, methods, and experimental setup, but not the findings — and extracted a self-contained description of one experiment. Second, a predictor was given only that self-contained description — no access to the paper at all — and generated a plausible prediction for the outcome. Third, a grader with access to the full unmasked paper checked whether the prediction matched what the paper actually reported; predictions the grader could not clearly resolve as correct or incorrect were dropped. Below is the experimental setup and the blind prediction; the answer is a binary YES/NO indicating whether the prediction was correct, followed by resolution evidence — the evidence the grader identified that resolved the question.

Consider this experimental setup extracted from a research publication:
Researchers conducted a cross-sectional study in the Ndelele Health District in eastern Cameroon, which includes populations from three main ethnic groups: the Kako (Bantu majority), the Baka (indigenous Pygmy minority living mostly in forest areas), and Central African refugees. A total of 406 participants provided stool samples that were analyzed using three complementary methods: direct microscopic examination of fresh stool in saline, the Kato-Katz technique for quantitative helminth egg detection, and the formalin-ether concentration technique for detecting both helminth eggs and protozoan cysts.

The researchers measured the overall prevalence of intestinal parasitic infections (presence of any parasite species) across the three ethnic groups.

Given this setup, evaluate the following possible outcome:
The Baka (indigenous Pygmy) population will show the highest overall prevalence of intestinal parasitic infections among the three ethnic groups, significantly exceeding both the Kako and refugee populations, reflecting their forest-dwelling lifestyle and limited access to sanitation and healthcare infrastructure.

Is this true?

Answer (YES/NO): YES